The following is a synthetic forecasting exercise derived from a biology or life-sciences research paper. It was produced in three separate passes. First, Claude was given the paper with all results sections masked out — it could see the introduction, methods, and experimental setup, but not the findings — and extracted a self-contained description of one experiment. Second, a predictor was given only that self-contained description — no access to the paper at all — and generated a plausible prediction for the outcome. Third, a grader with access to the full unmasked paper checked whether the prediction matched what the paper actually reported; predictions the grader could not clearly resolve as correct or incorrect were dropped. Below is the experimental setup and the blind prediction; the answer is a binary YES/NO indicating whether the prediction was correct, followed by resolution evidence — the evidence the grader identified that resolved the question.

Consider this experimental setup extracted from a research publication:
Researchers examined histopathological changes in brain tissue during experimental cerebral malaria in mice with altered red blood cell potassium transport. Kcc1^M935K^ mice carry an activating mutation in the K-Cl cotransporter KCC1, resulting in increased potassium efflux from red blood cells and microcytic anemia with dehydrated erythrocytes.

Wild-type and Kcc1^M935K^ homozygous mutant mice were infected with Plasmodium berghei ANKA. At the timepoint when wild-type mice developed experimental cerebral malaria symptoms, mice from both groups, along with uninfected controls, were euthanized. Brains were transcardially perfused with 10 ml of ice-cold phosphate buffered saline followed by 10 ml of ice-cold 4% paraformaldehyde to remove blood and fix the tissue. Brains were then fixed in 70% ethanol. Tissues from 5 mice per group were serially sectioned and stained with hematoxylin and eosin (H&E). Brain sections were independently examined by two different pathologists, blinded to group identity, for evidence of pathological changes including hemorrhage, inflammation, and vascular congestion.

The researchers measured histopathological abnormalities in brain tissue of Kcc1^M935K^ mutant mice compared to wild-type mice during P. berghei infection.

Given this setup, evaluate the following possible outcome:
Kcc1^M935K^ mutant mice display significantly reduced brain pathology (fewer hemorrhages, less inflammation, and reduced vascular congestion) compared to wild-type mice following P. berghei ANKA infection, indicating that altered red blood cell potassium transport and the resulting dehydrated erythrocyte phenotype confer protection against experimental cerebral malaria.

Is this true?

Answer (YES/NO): NO